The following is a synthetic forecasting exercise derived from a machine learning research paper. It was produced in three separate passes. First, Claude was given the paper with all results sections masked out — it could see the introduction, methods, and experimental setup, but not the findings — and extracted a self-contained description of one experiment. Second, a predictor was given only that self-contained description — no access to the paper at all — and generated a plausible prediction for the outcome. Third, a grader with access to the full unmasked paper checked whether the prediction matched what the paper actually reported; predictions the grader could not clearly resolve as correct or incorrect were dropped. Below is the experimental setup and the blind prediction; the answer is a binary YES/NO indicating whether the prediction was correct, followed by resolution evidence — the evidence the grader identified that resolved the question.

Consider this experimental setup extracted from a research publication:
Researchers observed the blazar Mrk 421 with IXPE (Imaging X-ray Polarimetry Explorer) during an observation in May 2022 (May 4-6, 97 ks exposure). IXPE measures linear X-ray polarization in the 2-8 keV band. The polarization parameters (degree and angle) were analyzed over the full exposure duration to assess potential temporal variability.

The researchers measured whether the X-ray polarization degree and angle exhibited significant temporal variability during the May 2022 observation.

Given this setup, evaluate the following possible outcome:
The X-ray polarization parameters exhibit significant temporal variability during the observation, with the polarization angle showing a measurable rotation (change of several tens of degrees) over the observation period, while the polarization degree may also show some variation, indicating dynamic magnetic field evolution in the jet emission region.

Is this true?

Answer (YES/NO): NO